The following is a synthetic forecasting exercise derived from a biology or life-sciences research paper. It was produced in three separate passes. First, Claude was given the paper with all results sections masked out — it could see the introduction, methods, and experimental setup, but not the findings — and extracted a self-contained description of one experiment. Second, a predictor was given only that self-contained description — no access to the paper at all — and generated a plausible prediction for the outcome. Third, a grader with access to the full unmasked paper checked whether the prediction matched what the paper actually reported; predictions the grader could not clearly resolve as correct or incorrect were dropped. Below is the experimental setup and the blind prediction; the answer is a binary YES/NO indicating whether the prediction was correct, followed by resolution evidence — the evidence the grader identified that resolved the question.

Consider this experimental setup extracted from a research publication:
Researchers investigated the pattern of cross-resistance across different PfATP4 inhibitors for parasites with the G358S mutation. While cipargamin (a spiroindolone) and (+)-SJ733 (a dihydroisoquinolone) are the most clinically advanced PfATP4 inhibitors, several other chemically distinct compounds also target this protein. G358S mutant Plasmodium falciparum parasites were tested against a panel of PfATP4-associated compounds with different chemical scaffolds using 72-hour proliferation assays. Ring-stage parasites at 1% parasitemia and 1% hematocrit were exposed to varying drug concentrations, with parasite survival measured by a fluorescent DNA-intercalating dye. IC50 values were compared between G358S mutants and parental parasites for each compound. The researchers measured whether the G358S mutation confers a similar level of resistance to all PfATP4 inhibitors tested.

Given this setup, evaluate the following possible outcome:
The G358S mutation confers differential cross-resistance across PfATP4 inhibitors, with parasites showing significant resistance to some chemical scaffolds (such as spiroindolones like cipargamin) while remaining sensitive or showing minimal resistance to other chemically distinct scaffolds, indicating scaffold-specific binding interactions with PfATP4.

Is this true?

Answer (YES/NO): YES